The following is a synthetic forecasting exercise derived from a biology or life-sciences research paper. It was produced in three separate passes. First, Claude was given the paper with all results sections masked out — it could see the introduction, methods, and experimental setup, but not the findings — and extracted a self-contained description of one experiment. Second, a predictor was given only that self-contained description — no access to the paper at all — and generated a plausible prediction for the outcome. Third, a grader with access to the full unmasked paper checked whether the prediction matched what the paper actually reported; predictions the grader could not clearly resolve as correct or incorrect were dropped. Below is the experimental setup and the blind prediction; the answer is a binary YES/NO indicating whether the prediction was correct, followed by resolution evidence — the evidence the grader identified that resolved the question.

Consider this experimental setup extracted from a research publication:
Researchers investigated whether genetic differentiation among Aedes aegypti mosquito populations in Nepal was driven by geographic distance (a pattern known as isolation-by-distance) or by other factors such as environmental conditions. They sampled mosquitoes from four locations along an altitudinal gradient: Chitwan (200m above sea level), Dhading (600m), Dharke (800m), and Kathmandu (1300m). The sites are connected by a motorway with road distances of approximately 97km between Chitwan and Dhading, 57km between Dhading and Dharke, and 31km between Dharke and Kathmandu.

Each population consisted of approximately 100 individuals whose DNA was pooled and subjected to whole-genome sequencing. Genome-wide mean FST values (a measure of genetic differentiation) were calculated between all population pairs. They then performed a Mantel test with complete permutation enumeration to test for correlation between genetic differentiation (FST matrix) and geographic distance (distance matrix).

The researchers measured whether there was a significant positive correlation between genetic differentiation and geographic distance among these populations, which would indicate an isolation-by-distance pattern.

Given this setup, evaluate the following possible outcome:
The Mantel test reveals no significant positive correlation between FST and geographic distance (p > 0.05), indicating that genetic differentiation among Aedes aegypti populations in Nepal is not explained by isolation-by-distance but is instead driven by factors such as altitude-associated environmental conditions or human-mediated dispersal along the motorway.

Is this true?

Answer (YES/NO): YES